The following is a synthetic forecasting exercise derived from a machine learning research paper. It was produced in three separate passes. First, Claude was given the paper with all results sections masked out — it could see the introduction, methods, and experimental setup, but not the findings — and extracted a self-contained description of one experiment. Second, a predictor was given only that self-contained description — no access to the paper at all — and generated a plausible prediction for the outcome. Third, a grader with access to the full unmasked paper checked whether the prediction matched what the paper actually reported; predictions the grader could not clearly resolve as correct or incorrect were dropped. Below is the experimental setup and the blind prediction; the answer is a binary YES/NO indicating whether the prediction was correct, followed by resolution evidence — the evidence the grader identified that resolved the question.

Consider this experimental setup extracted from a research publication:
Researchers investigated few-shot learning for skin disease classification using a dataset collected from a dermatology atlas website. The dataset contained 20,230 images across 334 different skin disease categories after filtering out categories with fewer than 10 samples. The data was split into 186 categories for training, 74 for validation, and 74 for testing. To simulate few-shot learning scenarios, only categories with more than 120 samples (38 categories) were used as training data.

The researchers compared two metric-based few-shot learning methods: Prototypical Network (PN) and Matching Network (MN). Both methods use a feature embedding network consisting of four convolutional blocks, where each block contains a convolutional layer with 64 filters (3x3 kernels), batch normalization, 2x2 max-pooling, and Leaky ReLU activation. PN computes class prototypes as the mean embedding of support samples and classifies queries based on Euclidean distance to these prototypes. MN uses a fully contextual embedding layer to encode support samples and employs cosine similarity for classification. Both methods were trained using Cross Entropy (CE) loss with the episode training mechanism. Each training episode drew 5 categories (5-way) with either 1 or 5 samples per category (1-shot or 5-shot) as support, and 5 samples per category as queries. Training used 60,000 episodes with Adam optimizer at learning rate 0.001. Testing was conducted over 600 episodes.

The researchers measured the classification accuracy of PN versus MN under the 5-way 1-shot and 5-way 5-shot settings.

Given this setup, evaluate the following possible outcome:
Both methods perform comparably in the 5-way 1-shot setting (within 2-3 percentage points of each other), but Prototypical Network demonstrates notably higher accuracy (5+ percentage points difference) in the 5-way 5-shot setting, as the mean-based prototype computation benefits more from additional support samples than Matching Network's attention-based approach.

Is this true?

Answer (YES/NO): NO